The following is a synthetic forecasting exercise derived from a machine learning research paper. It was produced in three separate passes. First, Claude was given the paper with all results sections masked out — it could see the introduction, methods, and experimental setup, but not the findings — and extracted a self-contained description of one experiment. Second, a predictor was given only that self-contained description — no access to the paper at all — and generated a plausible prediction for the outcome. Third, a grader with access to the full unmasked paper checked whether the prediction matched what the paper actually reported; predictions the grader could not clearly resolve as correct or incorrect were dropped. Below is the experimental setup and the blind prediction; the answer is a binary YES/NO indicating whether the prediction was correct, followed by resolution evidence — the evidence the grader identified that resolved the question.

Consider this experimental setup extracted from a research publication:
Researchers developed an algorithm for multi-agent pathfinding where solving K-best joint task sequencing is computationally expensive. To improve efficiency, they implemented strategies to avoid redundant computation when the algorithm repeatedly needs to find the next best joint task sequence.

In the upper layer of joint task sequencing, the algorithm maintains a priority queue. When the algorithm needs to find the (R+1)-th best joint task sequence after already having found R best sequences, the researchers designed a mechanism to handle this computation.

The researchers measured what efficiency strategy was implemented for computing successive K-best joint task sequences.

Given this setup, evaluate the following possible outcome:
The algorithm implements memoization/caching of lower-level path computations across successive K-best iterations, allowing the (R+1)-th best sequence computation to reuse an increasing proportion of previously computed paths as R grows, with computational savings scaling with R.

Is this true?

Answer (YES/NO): NO